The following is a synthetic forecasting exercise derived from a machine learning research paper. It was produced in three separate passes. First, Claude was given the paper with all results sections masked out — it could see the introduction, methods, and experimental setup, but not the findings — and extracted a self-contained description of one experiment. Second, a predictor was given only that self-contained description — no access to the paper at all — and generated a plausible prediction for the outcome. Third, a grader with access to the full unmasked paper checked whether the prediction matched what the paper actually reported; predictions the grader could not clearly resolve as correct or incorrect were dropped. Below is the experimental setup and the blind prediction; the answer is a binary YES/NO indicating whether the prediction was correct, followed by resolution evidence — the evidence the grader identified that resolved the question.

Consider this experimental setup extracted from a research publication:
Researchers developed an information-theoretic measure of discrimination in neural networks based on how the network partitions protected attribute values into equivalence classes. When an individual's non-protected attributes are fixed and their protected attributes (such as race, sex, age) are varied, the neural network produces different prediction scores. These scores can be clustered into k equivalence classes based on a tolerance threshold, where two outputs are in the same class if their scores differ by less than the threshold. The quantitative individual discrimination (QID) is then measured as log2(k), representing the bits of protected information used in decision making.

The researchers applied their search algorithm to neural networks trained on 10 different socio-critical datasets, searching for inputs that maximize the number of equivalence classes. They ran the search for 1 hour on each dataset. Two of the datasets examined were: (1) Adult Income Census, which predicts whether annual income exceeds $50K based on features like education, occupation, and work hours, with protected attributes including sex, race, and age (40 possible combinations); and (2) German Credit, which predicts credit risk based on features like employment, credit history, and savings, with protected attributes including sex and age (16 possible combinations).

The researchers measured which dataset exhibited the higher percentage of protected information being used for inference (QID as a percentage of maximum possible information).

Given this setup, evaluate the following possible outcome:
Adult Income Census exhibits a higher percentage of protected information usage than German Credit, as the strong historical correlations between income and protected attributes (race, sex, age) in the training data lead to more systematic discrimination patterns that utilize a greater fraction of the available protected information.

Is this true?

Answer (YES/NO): YES